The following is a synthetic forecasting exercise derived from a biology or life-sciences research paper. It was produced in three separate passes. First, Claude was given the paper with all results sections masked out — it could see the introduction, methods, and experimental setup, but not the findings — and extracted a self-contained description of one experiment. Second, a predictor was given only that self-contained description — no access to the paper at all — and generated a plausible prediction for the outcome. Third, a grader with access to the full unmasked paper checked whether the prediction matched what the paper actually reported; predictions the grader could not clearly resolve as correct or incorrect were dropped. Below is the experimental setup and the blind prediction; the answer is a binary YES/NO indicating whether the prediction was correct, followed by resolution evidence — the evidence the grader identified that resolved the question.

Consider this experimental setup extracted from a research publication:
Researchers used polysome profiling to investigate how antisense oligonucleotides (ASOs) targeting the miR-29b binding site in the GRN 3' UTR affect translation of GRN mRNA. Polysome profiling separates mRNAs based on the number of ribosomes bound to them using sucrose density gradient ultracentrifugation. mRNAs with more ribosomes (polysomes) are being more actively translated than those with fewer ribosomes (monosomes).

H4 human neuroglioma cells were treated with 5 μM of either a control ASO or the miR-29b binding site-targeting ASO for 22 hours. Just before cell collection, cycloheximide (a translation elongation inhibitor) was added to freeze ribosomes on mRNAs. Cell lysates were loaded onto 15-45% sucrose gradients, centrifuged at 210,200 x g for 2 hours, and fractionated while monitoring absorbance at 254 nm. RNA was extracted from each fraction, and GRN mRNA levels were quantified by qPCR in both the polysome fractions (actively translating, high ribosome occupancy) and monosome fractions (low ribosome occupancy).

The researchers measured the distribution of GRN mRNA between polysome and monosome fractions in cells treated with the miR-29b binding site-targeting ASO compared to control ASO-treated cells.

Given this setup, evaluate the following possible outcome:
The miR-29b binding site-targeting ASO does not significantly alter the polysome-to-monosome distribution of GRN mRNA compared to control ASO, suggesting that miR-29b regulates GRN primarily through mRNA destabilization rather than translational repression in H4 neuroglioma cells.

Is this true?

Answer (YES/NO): NO